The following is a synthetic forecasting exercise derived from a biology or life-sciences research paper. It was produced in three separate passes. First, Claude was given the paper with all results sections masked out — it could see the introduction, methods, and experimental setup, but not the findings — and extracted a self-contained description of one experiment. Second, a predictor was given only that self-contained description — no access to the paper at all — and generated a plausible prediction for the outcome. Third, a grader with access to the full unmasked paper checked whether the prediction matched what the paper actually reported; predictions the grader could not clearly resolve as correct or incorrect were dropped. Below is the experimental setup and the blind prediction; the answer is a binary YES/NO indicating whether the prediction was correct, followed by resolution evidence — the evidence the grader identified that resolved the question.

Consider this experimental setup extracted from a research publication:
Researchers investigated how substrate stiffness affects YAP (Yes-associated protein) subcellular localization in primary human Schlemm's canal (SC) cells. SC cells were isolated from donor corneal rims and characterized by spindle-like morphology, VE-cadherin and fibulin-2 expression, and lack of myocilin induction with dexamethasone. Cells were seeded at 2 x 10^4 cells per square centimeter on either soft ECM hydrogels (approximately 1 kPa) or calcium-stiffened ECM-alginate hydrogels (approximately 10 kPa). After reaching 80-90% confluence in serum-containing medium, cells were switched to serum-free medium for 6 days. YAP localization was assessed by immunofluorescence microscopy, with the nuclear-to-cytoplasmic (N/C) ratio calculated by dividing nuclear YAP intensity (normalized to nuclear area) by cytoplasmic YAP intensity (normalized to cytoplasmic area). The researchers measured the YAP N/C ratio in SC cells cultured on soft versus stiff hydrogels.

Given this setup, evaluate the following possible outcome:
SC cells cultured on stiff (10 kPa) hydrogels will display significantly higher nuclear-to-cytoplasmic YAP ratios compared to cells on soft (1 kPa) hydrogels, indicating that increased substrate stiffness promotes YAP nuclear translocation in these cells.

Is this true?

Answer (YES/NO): YES